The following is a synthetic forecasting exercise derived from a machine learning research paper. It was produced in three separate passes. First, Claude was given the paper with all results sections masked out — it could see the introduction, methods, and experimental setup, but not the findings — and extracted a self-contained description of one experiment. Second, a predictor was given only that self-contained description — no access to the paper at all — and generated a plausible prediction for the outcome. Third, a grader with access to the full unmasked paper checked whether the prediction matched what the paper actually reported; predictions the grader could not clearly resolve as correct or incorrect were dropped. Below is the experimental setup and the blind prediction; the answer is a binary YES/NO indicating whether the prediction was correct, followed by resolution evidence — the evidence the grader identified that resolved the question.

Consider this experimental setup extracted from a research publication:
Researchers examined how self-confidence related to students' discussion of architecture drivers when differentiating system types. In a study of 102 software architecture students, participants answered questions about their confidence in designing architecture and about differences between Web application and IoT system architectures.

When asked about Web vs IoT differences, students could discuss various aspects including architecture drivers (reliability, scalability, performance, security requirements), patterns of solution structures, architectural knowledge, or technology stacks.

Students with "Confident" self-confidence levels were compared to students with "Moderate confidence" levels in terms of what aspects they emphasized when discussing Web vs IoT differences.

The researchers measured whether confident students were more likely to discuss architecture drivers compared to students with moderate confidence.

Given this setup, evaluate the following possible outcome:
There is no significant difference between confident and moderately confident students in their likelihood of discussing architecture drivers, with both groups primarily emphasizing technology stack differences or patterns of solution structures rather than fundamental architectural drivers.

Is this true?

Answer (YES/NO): NO